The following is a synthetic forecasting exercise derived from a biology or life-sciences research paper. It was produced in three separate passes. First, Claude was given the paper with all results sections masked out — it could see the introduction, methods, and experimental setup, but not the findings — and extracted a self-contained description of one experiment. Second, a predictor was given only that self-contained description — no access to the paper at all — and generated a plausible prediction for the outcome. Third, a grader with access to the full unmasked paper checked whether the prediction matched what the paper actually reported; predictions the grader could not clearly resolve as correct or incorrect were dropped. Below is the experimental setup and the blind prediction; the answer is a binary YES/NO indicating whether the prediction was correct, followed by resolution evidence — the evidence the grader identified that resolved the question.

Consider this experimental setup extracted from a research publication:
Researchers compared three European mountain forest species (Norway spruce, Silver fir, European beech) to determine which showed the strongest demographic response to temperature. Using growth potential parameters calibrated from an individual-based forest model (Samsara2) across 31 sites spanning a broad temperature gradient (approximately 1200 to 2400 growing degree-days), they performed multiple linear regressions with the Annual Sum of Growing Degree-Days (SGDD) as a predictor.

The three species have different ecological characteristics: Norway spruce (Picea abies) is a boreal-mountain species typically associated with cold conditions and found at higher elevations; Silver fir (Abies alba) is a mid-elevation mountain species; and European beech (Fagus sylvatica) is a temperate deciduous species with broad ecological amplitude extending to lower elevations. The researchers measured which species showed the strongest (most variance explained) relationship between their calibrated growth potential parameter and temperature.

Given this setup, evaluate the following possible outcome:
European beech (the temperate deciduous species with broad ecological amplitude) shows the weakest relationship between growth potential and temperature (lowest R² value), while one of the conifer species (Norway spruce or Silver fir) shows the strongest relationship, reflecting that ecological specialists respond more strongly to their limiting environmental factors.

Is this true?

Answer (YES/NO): YES